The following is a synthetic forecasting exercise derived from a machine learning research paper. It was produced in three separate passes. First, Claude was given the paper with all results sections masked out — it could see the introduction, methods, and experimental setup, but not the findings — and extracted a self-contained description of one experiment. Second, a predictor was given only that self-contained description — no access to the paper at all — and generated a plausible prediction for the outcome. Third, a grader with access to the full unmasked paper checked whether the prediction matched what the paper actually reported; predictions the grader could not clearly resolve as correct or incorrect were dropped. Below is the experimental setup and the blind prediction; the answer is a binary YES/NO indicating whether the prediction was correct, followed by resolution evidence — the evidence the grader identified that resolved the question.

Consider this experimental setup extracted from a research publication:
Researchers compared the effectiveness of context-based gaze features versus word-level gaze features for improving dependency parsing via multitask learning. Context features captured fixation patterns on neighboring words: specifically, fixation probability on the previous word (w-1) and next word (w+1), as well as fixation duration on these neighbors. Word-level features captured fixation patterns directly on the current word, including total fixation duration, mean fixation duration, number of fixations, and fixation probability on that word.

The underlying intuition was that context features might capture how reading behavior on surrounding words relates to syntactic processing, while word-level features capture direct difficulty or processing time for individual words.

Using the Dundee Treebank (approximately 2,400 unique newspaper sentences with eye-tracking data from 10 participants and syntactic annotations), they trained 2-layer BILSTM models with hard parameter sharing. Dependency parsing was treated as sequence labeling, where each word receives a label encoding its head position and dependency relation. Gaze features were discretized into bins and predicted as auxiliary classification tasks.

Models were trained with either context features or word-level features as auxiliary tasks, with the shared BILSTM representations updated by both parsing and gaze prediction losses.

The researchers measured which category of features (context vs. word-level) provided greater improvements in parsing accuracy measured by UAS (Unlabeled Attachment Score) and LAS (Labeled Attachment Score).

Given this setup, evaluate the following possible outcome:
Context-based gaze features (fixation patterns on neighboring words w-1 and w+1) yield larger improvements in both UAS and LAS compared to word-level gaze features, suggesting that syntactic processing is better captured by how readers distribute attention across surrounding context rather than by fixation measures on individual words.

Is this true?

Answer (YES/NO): NO